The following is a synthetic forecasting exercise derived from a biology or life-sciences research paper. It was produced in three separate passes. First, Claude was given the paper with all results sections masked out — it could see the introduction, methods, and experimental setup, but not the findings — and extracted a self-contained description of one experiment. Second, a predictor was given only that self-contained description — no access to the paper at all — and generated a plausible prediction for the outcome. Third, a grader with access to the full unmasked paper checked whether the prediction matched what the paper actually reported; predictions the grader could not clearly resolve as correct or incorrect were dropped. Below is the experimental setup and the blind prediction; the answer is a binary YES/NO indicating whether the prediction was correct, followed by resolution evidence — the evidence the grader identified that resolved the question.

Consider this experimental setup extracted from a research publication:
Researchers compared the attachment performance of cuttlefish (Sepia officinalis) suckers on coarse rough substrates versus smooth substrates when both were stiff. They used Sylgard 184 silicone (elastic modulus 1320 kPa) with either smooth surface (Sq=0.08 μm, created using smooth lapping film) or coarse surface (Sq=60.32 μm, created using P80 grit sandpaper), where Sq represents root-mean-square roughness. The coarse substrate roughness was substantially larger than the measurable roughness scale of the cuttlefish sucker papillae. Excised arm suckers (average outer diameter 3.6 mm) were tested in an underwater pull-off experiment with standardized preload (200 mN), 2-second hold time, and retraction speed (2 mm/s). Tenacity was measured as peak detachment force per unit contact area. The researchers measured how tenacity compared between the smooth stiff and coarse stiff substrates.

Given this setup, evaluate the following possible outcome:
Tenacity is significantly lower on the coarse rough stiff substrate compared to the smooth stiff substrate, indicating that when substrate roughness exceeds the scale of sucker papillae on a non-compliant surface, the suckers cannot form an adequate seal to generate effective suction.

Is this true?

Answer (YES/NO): YES